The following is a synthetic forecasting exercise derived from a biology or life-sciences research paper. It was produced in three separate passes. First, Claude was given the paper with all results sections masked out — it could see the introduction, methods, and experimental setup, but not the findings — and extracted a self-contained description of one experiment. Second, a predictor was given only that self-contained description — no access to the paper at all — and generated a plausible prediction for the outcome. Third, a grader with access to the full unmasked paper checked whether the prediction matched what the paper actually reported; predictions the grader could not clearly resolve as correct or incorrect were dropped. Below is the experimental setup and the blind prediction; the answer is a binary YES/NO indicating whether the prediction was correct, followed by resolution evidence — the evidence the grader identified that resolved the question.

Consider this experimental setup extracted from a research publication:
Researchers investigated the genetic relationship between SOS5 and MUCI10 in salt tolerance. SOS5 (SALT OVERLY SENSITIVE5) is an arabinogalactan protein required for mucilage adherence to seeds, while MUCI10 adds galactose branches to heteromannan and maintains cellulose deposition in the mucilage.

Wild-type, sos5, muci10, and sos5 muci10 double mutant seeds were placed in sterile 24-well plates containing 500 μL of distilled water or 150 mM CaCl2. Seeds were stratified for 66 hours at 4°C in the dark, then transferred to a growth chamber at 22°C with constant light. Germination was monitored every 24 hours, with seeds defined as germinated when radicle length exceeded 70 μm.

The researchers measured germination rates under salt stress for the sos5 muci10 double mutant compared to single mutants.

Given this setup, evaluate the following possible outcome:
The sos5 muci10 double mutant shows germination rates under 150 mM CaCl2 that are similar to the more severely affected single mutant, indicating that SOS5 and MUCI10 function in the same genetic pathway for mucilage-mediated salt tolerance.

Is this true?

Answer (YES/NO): NO